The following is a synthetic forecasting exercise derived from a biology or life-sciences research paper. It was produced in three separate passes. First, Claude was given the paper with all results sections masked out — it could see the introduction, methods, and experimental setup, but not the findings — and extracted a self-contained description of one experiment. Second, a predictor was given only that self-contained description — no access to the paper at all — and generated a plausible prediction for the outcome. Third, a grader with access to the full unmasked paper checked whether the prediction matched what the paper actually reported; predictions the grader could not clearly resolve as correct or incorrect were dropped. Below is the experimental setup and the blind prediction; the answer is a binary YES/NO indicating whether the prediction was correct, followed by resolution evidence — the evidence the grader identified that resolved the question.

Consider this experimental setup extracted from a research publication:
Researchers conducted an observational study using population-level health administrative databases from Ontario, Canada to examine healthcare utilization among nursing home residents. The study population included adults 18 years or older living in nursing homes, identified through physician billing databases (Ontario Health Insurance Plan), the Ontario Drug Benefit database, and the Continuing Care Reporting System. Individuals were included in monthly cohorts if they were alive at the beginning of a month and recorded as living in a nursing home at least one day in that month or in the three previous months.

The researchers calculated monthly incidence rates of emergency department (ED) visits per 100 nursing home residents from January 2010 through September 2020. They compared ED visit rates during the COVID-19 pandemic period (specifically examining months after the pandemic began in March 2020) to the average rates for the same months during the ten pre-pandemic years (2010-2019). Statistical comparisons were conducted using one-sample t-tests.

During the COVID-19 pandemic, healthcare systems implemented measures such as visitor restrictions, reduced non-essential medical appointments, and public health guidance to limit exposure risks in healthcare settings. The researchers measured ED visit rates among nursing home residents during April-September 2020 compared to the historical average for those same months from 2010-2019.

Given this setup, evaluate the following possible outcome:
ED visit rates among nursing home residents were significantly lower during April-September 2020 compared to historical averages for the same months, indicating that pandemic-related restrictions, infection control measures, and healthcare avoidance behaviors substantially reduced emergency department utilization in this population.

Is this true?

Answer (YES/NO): YES